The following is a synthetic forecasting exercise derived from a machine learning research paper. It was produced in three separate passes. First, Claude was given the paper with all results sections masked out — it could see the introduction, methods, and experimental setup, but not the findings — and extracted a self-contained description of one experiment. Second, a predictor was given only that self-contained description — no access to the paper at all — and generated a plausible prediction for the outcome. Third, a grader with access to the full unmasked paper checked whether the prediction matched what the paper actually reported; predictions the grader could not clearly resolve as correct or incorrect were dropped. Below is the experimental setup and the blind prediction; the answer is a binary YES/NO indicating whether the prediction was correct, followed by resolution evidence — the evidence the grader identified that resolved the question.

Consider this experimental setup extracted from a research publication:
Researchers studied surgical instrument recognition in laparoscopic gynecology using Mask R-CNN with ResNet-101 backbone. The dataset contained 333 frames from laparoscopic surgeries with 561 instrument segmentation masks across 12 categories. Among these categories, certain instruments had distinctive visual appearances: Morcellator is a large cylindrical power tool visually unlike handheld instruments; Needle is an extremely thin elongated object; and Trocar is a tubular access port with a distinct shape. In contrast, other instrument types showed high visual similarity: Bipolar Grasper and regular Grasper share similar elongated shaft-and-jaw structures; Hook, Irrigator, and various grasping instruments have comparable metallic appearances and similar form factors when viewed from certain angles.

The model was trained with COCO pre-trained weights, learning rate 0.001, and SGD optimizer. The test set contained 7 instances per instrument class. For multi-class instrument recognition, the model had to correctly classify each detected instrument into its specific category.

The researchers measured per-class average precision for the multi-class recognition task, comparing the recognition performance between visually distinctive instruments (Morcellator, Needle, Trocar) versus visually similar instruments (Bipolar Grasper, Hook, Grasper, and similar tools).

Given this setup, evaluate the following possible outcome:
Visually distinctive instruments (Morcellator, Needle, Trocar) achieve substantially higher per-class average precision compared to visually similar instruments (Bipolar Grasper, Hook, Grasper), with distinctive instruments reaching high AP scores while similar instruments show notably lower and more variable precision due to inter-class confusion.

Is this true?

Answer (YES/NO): NO